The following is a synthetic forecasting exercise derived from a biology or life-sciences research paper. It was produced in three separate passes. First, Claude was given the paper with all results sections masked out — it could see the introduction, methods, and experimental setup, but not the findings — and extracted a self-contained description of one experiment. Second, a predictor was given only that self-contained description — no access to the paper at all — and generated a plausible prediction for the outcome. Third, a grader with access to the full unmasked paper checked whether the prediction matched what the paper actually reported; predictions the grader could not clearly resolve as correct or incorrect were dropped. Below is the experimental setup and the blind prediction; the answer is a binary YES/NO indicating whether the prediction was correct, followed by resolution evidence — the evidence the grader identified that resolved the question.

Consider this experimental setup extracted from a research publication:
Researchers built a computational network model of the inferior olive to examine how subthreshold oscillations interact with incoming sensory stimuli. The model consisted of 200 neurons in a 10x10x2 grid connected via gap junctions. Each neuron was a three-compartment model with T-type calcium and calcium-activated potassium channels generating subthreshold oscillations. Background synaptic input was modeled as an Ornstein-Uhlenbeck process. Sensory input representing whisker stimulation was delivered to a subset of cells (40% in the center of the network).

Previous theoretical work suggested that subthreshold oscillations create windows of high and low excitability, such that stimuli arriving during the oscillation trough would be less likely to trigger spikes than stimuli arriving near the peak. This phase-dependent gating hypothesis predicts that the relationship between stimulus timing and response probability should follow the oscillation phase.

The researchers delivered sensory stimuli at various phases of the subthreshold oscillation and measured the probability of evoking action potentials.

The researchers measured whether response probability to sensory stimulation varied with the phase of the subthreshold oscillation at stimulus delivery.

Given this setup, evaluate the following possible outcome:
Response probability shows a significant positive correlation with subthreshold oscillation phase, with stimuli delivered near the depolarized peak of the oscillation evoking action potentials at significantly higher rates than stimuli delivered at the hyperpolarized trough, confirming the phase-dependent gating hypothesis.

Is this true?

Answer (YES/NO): YES